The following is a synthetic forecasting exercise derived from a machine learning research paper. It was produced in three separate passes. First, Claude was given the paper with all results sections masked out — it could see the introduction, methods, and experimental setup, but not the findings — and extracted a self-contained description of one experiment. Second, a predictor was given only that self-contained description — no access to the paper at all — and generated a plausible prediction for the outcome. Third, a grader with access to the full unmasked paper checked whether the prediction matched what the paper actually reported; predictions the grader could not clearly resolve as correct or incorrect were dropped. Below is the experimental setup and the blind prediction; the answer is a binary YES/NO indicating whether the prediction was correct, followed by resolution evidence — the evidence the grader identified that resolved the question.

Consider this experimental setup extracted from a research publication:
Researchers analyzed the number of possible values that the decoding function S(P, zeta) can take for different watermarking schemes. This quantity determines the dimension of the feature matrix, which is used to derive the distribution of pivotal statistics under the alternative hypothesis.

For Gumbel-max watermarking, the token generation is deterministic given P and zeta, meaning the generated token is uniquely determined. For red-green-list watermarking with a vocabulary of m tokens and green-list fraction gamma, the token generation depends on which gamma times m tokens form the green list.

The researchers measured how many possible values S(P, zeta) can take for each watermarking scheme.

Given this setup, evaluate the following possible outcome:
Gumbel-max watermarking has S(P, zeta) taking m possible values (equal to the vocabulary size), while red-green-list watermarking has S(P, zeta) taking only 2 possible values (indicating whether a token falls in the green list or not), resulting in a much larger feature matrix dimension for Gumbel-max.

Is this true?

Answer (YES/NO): NO